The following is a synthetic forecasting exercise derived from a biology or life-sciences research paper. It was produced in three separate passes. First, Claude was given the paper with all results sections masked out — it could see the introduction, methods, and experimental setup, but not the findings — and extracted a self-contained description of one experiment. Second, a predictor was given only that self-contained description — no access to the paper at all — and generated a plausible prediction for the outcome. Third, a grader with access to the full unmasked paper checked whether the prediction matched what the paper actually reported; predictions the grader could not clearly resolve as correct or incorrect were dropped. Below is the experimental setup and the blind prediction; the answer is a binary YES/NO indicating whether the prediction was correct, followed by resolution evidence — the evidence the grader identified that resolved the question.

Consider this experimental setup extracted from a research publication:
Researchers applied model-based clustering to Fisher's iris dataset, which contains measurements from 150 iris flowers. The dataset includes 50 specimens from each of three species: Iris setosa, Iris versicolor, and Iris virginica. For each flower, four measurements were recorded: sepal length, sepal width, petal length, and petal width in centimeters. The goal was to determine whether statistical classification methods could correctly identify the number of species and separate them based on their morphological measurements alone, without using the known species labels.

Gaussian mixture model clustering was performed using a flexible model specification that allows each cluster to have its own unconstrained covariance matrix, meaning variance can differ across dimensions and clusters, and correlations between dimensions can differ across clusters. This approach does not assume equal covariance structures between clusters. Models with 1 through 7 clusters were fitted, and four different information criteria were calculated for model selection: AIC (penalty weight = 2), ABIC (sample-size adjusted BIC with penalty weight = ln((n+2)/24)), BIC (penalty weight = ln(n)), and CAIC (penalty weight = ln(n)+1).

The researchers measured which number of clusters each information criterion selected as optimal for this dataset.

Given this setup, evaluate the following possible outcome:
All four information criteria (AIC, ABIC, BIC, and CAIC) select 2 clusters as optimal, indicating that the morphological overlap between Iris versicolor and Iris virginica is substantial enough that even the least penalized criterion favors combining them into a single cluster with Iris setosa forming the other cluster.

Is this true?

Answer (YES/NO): NO